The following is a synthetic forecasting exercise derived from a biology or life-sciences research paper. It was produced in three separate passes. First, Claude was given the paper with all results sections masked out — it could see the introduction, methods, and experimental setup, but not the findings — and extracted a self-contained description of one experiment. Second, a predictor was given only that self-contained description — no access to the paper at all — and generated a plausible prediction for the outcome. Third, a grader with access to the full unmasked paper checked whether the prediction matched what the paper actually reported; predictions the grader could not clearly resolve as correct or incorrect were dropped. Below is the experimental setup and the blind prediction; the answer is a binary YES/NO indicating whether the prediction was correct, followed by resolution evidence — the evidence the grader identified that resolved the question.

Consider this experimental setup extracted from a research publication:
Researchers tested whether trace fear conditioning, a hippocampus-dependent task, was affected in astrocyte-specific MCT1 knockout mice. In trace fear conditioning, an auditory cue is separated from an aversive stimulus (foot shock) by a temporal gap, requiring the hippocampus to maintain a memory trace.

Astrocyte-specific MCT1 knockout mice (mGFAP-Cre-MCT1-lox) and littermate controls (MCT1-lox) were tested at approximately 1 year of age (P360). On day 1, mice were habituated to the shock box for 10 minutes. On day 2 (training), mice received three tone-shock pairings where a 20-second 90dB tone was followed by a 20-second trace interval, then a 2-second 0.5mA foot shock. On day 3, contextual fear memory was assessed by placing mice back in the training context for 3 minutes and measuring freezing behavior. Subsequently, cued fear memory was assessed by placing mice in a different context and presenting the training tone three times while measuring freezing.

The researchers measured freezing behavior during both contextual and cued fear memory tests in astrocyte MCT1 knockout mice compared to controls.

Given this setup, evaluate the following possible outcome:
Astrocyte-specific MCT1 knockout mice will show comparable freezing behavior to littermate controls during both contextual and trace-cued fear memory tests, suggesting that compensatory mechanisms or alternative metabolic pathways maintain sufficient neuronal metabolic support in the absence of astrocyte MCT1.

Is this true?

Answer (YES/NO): NO